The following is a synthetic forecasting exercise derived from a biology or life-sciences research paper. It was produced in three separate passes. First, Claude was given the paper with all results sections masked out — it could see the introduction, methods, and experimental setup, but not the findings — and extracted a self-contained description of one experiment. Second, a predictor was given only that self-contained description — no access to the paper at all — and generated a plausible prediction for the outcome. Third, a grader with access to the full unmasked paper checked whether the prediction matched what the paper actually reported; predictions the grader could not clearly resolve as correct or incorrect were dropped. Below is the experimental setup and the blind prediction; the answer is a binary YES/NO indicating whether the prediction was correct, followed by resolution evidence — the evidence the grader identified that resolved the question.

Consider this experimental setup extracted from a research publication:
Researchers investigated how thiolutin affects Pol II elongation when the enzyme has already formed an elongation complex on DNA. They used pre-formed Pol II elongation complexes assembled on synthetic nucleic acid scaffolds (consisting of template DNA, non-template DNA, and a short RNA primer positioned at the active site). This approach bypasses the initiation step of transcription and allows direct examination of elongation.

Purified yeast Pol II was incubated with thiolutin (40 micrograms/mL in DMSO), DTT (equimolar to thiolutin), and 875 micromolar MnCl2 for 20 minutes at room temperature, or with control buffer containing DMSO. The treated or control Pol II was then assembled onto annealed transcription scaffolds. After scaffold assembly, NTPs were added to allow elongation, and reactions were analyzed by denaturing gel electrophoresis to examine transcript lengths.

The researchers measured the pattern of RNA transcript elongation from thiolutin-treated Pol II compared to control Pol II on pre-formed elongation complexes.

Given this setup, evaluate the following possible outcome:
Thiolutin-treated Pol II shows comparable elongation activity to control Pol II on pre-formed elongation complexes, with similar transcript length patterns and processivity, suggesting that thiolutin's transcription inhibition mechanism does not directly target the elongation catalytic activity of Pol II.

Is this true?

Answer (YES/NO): NO